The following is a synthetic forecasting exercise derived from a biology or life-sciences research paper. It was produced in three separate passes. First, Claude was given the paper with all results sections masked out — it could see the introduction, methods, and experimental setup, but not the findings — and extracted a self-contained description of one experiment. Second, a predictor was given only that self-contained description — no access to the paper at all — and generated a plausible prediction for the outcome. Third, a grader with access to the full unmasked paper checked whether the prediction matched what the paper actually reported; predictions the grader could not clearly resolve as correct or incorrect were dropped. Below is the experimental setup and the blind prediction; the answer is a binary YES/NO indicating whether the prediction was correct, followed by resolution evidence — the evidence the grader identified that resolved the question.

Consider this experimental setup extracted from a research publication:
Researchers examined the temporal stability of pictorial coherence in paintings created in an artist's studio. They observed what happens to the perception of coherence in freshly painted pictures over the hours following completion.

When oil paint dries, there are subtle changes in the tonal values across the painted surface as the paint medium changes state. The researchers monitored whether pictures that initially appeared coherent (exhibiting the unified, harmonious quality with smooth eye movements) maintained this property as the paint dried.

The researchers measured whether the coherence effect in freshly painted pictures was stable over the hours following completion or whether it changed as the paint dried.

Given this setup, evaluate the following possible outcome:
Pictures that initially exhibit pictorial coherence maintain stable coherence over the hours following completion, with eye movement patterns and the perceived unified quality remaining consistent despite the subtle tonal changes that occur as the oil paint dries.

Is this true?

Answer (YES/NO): NO